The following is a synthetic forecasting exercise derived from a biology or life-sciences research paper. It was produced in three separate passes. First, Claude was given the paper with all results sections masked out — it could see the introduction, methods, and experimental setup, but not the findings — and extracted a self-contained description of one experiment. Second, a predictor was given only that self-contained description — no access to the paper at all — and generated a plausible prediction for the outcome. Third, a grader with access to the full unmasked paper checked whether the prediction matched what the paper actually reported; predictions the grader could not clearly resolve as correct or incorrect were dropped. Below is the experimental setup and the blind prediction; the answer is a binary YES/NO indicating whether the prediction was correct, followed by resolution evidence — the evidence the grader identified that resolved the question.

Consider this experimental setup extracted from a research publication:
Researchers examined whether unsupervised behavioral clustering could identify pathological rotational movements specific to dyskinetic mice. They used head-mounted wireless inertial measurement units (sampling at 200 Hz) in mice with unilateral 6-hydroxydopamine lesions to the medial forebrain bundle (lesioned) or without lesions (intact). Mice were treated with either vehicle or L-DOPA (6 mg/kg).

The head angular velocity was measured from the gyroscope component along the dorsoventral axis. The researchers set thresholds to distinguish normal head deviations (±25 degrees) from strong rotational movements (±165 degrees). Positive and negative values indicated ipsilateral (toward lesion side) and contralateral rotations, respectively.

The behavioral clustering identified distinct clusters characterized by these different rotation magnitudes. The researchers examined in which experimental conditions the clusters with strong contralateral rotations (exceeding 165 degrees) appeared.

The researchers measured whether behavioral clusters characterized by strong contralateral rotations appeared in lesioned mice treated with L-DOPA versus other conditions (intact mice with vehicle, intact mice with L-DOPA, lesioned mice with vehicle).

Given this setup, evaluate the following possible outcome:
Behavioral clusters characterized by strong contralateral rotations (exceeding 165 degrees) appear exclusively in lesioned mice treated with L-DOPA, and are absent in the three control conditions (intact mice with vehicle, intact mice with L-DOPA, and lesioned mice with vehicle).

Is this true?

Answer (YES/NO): YES